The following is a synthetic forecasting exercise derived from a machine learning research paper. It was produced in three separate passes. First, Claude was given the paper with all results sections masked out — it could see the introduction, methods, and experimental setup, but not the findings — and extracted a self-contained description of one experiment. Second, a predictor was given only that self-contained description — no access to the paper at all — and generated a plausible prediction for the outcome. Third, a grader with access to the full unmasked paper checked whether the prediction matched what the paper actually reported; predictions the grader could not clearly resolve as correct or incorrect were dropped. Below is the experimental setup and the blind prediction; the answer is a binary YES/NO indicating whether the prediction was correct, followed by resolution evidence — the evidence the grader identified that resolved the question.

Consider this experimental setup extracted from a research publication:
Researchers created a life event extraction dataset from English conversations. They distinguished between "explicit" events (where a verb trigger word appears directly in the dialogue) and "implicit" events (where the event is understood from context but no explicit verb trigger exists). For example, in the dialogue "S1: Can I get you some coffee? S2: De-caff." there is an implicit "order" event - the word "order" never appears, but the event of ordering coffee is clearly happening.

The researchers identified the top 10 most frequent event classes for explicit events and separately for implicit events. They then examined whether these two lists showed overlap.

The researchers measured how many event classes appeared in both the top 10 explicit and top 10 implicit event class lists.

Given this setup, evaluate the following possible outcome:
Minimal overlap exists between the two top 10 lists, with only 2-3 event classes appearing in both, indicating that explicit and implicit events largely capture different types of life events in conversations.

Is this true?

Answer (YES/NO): YES